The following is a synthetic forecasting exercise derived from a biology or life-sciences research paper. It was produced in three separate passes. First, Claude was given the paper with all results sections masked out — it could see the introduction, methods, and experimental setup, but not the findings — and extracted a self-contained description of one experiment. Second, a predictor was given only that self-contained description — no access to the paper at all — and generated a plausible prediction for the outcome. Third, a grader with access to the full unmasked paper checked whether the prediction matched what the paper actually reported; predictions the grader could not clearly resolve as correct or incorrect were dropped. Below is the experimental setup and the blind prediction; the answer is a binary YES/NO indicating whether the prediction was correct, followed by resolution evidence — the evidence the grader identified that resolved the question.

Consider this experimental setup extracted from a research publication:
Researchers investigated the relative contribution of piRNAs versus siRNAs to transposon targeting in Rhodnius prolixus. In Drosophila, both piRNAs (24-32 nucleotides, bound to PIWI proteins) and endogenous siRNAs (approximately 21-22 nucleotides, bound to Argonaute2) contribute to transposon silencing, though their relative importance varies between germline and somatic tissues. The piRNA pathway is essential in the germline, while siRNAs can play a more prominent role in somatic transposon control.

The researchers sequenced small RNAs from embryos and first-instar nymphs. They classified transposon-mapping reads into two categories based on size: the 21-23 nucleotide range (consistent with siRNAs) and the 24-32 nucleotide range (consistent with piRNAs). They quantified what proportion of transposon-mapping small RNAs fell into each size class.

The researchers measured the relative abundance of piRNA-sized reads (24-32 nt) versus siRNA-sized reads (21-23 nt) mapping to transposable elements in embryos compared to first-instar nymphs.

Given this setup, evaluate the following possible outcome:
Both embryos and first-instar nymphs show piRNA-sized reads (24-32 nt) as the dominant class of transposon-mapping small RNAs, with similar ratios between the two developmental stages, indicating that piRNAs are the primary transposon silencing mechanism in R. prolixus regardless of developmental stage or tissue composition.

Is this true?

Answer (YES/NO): NO